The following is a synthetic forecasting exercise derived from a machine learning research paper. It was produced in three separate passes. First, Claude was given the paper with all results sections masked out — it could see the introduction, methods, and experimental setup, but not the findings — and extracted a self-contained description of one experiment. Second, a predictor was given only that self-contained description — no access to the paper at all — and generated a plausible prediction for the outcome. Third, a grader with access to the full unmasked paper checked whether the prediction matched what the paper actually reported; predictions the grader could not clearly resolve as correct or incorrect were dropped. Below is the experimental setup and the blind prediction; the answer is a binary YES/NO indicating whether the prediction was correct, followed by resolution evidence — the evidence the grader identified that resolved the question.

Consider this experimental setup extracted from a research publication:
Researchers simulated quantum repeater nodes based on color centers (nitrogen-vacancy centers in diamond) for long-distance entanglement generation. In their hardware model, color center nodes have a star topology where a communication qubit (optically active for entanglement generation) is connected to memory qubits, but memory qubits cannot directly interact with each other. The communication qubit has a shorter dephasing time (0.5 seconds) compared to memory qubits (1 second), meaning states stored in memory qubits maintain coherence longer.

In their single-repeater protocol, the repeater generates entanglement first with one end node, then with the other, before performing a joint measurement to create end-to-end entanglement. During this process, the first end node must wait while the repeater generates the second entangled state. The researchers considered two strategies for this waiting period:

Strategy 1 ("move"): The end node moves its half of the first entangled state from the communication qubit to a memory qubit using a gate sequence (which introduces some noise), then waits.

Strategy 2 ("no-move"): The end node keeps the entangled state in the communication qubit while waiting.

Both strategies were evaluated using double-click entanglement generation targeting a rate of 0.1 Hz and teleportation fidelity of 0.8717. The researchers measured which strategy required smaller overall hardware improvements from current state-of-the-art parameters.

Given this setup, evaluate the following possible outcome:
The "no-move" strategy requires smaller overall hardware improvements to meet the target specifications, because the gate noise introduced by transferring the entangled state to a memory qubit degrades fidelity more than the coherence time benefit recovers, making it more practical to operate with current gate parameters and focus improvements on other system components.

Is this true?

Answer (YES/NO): YES